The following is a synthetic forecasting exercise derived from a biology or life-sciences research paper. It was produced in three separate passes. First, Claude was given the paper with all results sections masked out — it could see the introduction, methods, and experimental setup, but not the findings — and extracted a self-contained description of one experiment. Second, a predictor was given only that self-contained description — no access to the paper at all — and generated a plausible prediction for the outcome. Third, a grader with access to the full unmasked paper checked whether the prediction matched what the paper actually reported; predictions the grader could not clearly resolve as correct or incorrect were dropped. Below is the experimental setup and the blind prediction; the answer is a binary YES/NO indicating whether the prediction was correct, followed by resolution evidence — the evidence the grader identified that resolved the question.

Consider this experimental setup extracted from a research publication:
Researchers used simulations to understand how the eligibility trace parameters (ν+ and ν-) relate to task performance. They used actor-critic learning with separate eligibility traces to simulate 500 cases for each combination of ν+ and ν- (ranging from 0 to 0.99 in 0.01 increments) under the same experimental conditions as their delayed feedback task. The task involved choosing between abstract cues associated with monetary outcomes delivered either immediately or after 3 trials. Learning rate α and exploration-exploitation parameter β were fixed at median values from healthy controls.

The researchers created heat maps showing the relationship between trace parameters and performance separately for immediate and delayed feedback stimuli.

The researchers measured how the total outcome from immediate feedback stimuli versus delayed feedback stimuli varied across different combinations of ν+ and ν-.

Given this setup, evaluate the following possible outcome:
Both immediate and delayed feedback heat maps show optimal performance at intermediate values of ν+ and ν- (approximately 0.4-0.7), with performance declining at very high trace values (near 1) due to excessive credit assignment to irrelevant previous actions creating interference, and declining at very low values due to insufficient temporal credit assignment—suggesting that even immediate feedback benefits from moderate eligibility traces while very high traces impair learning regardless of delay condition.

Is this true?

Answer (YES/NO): NO